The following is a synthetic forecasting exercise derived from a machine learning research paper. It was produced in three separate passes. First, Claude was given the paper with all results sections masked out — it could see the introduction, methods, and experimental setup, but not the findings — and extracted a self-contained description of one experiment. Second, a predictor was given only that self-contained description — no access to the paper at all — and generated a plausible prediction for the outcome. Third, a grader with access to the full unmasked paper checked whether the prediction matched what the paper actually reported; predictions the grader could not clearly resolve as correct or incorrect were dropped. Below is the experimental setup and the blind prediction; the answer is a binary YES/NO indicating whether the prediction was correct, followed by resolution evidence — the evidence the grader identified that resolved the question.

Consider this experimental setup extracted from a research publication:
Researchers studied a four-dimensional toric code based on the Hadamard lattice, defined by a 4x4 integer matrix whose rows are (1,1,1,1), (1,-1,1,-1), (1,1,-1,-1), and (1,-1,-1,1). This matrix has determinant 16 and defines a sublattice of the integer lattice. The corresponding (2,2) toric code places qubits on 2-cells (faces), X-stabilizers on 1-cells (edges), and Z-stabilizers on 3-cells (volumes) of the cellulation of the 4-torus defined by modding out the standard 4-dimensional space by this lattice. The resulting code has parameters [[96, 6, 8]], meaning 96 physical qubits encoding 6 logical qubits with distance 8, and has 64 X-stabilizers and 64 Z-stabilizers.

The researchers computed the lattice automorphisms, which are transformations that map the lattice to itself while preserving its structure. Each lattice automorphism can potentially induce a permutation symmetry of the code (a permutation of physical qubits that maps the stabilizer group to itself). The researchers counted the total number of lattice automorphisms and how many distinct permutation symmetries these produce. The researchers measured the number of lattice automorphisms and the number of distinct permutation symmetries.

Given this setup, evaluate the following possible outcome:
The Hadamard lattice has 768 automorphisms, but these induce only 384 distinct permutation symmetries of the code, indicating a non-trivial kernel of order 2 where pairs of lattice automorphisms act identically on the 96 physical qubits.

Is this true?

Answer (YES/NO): NO